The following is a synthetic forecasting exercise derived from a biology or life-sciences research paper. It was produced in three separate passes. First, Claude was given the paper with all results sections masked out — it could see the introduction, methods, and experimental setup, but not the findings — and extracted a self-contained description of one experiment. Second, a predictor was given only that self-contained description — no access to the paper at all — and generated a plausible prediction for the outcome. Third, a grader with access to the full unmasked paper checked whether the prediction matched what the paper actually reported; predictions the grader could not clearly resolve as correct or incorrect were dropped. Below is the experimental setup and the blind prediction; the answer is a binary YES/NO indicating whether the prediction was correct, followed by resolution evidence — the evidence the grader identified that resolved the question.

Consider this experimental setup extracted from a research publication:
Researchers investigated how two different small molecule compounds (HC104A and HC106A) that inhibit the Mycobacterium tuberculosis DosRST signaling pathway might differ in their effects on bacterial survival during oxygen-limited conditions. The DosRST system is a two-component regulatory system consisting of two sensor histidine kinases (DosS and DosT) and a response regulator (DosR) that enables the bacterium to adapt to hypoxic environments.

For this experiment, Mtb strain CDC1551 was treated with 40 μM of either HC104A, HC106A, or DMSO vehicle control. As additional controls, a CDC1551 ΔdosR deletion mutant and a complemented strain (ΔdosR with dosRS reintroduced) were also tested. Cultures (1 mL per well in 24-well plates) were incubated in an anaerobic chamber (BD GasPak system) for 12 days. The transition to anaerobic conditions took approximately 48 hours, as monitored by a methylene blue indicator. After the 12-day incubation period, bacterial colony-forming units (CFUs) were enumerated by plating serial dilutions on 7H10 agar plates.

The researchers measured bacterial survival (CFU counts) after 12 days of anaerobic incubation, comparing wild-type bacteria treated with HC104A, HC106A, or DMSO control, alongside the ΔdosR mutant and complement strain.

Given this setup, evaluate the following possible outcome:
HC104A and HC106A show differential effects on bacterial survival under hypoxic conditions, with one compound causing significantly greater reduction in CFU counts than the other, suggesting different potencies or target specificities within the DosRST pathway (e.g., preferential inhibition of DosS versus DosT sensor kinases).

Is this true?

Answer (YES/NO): YES